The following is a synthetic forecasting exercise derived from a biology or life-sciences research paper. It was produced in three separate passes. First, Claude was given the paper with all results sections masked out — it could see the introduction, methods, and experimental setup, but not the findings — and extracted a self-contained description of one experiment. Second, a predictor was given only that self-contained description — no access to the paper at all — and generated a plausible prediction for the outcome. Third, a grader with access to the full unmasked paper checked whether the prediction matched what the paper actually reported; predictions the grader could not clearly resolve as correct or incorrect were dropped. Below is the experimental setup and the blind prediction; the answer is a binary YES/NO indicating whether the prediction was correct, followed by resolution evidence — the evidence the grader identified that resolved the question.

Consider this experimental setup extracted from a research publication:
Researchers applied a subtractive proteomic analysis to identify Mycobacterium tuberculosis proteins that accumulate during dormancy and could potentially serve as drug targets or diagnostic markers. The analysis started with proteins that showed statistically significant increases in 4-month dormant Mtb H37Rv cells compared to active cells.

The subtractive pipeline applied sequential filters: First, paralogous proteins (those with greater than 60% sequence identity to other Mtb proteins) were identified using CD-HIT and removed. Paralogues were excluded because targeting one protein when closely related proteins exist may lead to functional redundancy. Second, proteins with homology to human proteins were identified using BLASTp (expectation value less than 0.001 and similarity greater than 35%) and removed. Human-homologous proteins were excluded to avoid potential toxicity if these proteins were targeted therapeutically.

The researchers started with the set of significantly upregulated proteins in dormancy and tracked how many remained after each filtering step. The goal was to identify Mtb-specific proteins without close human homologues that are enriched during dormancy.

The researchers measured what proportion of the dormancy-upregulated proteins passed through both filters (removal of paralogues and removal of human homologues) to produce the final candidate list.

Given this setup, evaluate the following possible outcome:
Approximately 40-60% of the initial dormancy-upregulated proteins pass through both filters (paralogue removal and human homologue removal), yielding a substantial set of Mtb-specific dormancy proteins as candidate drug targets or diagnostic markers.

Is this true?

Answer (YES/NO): YES